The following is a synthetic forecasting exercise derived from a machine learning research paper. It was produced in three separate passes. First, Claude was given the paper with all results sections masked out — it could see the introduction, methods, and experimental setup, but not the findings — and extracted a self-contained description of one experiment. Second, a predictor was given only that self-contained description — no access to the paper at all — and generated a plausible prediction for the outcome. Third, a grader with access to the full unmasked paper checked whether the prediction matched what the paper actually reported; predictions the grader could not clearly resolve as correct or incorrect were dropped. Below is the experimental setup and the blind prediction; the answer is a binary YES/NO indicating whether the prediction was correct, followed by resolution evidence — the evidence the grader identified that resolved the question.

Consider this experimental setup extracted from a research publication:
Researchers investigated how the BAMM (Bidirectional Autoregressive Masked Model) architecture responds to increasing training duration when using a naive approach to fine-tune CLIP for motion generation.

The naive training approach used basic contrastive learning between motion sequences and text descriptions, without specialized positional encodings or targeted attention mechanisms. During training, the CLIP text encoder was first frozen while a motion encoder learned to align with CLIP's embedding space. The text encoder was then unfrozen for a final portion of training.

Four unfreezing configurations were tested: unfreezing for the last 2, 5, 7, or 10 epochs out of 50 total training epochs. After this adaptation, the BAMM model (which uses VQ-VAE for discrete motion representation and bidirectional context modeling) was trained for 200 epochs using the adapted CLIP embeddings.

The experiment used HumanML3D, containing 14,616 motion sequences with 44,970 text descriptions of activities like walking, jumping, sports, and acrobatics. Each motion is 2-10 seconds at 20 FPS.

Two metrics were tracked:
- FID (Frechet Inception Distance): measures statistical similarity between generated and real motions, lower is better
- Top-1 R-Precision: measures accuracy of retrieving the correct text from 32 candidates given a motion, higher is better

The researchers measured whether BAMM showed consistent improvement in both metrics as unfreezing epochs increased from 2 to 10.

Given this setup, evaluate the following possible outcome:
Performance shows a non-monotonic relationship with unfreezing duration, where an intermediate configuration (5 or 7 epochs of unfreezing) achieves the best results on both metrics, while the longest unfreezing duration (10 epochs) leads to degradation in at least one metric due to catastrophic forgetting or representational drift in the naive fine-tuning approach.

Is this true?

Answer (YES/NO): NO